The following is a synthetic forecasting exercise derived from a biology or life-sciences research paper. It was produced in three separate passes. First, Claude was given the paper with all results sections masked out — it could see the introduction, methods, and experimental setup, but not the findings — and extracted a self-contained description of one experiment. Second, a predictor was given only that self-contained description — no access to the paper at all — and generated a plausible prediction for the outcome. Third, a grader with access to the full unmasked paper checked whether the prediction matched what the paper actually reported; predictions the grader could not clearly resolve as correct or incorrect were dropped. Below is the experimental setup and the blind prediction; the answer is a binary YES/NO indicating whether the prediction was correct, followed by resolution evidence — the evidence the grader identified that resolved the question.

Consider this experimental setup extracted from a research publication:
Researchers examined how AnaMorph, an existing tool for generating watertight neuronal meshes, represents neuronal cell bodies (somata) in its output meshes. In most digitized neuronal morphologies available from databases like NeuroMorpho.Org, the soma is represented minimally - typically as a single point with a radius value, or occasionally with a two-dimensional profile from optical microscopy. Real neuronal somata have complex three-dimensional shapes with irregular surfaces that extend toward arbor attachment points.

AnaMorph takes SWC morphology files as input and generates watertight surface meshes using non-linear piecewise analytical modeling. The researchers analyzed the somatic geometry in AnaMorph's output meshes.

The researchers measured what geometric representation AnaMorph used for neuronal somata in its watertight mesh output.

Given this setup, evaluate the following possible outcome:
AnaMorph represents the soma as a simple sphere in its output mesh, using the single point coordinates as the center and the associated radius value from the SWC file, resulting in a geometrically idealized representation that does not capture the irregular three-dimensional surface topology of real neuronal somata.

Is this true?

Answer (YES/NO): YES